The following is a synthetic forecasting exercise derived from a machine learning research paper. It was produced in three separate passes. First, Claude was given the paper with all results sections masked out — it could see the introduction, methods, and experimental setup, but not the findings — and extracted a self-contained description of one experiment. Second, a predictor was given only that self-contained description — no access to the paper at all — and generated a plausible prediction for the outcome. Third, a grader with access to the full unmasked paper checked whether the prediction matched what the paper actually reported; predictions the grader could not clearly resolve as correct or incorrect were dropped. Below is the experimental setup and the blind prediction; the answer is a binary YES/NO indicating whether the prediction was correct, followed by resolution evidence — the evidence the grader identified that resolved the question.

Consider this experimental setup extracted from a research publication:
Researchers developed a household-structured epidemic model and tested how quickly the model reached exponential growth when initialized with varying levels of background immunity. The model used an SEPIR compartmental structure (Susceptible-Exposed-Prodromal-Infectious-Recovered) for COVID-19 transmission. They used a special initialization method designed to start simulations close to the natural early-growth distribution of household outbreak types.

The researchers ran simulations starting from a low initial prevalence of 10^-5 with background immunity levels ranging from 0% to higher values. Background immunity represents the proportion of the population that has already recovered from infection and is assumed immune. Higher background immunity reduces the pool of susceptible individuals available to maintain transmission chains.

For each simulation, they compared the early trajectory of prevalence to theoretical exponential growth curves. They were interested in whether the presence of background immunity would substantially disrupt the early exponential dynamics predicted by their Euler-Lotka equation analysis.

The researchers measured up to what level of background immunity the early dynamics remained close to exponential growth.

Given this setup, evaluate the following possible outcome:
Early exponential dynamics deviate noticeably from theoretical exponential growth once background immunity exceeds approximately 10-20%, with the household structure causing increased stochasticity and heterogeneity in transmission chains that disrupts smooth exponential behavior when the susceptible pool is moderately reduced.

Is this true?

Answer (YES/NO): NO